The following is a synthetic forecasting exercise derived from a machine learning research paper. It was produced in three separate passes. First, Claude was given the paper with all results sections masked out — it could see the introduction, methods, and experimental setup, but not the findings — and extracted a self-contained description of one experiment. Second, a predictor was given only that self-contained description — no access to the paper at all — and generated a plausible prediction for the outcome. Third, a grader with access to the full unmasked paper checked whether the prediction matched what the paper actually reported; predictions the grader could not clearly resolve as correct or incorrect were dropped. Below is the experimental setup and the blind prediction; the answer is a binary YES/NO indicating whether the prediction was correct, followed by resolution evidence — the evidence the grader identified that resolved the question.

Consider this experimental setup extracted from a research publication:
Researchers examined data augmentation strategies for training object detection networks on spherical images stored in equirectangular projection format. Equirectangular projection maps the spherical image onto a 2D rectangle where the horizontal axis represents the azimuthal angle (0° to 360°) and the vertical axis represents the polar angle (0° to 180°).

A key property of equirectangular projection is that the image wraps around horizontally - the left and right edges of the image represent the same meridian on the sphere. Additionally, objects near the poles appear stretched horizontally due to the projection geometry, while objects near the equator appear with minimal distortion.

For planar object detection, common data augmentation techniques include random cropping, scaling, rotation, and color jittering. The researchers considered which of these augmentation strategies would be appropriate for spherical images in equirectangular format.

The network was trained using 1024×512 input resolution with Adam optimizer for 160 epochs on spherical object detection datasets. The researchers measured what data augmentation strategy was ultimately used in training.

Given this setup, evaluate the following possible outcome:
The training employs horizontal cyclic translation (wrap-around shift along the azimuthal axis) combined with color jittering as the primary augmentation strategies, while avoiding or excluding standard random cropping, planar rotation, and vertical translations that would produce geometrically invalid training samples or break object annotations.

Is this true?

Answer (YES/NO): NO